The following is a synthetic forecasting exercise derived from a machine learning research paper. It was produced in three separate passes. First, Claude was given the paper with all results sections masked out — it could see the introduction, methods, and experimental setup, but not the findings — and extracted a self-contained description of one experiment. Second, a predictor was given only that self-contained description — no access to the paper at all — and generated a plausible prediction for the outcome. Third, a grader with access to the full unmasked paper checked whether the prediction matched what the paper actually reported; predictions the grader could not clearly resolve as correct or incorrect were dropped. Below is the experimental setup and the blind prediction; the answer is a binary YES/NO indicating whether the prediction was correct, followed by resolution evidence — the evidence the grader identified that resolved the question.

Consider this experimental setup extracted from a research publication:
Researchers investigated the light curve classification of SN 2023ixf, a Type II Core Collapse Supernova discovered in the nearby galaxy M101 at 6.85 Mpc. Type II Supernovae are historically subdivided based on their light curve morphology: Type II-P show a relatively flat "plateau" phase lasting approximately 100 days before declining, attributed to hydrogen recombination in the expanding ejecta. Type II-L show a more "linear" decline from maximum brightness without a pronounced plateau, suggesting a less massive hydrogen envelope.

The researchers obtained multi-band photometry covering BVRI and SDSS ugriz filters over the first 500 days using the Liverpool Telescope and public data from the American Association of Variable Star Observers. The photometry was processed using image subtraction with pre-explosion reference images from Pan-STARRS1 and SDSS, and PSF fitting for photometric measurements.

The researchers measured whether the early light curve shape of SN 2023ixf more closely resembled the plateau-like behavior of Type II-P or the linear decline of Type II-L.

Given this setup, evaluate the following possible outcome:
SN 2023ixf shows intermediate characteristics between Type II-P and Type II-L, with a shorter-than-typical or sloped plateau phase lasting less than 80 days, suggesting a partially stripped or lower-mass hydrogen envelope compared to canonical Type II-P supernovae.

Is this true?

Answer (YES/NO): YES